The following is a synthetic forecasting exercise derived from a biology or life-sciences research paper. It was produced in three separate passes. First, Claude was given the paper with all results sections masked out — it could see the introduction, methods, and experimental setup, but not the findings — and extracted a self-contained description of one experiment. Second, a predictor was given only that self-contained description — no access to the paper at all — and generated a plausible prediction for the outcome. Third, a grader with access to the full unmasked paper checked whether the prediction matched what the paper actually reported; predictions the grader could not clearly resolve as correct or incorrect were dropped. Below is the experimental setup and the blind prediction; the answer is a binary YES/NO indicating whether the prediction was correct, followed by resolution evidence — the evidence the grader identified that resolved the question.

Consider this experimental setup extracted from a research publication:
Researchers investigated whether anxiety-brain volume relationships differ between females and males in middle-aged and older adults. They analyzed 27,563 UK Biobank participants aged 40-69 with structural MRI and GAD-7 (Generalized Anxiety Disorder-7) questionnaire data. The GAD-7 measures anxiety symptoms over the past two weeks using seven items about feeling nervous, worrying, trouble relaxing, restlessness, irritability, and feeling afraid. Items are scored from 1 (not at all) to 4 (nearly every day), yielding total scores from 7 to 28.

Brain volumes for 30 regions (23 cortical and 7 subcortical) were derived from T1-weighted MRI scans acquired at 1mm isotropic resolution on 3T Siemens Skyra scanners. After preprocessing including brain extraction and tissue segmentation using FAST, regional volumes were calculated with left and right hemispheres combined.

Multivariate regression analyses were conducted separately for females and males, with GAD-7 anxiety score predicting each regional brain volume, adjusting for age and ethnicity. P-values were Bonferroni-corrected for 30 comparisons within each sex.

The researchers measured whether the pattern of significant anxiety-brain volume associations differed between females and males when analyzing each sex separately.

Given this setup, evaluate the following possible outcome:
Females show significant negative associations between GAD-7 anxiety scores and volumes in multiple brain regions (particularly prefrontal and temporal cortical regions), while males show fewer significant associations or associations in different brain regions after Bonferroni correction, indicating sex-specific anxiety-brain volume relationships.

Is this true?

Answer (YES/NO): NO